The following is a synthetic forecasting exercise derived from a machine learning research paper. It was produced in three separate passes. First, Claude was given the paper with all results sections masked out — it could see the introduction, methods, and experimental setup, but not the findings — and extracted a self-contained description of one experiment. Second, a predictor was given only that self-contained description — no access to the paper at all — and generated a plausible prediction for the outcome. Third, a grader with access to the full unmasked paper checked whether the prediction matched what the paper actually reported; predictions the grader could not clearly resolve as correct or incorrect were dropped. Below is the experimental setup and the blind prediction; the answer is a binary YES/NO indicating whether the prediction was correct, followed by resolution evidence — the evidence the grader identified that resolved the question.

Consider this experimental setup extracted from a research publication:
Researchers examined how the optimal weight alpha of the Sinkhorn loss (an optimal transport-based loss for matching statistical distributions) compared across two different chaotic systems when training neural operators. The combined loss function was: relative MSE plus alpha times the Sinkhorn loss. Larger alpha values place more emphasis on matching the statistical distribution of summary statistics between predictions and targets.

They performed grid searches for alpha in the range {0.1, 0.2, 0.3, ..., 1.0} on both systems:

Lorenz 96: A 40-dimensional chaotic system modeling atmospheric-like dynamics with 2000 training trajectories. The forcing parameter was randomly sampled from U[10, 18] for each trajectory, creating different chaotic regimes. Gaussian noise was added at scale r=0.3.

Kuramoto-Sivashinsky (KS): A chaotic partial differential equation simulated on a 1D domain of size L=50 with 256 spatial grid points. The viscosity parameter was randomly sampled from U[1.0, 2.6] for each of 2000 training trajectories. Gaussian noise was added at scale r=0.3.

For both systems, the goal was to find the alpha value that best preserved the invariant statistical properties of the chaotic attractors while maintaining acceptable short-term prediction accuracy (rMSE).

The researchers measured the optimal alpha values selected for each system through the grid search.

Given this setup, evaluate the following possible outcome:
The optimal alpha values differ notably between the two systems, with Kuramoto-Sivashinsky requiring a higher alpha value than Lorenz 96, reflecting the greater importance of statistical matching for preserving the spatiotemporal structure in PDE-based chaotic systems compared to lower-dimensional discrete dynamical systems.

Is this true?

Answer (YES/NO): YES